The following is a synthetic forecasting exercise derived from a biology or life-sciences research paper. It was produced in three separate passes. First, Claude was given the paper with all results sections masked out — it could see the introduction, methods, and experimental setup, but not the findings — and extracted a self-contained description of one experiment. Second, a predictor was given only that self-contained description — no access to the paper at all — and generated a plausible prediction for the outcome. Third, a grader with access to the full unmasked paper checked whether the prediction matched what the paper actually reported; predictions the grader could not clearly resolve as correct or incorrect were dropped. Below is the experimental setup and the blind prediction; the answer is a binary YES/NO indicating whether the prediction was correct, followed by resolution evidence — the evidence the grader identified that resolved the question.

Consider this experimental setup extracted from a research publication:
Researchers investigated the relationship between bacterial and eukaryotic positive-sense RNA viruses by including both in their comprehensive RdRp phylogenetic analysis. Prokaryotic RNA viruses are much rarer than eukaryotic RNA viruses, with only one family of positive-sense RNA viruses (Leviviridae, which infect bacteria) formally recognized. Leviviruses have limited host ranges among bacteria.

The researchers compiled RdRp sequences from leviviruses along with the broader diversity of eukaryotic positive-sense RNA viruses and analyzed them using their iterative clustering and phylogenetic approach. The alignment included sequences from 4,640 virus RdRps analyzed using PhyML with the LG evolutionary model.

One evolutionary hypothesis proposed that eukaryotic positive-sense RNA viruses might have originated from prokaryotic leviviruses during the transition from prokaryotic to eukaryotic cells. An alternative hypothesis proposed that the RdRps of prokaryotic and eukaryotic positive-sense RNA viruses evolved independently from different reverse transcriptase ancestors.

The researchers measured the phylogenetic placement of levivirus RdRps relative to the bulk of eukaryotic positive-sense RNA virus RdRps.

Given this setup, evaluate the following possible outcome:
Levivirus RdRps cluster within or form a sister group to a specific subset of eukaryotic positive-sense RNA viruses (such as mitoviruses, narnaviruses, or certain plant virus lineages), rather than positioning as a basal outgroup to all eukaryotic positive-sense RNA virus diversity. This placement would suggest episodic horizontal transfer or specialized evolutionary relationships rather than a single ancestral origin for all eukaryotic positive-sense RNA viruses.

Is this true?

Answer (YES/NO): YES